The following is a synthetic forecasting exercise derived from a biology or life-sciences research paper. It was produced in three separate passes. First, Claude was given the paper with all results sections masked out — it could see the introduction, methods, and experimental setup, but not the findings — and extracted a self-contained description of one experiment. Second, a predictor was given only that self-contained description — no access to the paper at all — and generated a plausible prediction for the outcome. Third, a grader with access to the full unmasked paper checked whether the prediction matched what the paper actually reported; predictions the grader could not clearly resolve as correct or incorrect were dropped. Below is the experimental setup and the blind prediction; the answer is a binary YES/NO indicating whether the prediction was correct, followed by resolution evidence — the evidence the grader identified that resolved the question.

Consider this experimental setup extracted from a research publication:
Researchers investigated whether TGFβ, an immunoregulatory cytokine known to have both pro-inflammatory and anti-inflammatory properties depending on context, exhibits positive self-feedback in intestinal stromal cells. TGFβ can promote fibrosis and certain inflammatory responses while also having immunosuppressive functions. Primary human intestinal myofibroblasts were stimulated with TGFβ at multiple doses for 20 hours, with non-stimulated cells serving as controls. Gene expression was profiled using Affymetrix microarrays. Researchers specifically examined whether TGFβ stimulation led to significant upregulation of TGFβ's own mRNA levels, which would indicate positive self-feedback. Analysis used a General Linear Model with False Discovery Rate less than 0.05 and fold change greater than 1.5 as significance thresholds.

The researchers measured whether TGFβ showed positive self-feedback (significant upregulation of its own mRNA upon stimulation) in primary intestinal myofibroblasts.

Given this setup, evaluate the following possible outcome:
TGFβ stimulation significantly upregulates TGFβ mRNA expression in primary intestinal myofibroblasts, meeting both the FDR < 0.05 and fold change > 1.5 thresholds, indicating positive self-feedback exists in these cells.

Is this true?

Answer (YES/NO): YES